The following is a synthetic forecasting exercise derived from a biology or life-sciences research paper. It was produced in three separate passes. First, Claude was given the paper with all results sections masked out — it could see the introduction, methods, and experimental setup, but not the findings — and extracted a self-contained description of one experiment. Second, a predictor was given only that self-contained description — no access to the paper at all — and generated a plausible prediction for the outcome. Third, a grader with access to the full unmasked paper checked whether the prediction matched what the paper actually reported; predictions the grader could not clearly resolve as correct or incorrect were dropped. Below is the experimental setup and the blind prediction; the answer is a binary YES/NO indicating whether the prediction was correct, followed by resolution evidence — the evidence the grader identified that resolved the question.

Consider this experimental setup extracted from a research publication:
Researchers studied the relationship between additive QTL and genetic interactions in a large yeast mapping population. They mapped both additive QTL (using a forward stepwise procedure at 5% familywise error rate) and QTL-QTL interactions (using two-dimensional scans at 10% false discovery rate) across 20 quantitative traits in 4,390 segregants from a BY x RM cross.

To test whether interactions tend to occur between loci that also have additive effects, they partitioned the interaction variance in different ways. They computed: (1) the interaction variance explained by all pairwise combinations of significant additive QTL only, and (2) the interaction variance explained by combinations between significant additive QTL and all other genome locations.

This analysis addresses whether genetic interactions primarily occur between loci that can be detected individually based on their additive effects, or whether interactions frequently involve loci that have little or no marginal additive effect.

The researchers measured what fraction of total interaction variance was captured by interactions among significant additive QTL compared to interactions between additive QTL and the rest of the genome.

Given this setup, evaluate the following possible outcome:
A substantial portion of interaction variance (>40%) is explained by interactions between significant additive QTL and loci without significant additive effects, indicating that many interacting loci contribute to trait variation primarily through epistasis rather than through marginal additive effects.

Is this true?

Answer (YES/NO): YES